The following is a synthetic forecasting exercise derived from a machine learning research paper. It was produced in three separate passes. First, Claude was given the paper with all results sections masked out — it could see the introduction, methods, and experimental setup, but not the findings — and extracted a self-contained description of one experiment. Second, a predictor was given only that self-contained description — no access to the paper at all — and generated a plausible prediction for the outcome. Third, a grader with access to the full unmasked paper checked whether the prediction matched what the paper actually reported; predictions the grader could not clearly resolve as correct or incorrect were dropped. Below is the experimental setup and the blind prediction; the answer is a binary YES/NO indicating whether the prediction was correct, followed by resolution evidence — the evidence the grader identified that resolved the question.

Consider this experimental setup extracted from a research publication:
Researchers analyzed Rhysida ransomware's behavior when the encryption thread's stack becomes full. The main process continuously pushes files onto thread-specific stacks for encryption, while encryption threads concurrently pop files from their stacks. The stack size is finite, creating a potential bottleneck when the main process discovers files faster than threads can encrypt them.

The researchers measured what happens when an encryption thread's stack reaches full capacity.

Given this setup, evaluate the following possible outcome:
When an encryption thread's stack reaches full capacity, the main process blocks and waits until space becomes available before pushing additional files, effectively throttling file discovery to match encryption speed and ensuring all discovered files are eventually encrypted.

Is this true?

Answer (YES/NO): YES